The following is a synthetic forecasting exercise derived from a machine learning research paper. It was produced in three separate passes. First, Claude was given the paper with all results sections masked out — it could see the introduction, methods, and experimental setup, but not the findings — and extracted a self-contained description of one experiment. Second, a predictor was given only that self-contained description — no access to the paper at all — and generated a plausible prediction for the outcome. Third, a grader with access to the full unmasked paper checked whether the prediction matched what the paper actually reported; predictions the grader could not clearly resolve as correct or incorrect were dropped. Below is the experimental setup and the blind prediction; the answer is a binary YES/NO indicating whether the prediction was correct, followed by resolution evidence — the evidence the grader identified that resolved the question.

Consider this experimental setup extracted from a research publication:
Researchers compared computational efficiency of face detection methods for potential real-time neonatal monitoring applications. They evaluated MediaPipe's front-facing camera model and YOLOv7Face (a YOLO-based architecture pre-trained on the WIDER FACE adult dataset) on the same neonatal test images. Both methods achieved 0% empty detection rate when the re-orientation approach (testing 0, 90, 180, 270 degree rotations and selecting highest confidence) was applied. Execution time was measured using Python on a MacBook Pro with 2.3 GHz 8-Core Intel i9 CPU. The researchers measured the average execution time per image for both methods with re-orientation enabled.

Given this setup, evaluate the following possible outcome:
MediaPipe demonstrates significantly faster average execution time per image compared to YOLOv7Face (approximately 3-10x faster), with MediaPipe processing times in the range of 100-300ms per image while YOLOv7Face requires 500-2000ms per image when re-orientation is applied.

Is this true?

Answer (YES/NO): NO